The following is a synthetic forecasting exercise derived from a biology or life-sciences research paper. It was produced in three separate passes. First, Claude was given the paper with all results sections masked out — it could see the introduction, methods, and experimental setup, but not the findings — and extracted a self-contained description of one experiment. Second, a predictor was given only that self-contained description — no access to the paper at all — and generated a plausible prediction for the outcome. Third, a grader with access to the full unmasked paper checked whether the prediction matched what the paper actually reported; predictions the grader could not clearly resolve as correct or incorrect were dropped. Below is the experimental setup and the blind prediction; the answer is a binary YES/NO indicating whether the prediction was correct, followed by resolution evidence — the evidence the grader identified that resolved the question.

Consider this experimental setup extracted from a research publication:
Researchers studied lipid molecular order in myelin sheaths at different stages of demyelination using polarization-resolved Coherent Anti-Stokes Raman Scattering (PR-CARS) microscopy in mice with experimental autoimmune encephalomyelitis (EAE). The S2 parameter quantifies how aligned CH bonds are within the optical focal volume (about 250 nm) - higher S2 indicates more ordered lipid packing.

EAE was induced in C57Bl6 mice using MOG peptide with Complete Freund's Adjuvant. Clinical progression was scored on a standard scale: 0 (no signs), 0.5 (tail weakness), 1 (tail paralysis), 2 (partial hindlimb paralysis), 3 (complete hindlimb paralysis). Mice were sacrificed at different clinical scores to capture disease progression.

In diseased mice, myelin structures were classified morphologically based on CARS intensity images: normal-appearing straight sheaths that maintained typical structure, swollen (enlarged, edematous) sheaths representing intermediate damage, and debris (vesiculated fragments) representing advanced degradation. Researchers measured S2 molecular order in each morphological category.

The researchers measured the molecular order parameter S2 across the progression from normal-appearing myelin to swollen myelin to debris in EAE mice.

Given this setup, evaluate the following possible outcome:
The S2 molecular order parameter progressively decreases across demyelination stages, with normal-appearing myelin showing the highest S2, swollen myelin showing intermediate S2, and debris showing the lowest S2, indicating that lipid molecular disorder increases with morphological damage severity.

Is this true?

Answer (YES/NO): NO